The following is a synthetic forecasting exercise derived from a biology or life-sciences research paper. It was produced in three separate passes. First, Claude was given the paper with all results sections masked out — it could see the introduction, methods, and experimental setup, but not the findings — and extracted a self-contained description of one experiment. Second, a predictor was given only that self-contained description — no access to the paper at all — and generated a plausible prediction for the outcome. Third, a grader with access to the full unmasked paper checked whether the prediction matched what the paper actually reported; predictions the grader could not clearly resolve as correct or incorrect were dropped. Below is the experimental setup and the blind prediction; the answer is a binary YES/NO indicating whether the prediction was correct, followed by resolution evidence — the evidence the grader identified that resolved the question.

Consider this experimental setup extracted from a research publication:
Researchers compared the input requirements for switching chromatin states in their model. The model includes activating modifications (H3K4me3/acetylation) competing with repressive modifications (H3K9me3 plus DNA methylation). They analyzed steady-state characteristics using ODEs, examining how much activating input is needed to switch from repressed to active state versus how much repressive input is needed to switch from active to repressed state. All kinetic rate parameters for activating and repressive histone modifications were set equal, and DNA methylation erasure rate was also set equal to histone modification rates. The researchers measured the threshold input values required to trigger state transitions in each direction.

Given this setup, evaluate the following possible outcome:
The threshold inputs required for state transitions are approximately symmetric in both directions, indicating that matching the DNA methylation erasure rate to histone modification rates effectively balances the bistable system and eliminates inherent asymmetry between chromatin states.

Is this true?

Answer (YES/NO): NO